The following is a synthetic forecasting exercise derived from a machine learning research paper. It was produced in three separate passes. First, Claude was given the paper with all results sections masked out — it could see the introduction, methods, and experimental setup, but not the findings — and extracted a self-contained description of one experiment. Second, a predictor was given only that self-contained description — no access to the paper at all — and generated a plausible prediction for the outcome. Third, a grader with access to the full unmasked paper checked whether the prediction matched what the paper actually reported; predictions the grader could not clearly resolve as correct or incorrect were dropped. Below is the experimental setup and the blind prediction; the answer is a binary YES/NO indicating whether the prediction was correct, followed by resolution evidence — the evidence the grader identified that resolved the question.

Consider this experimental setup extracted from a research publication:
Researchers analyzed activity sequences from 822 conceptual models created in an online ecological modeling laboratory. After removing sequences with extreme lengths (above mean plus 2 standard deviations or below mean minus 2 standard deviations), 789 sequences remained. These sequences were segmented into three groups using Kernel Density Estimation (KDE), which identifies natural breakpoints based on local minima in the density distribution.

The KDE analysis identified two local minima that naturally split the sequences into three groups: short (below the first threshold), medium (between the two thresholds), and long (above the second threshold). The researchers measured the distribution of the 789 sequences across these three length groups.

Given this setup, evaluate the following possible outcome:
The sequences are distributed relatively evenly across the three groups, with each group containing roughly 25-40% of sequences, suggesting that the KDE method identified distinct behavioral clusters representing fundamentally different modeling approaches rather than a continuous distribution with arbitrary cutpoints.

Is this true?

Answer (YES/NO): NO